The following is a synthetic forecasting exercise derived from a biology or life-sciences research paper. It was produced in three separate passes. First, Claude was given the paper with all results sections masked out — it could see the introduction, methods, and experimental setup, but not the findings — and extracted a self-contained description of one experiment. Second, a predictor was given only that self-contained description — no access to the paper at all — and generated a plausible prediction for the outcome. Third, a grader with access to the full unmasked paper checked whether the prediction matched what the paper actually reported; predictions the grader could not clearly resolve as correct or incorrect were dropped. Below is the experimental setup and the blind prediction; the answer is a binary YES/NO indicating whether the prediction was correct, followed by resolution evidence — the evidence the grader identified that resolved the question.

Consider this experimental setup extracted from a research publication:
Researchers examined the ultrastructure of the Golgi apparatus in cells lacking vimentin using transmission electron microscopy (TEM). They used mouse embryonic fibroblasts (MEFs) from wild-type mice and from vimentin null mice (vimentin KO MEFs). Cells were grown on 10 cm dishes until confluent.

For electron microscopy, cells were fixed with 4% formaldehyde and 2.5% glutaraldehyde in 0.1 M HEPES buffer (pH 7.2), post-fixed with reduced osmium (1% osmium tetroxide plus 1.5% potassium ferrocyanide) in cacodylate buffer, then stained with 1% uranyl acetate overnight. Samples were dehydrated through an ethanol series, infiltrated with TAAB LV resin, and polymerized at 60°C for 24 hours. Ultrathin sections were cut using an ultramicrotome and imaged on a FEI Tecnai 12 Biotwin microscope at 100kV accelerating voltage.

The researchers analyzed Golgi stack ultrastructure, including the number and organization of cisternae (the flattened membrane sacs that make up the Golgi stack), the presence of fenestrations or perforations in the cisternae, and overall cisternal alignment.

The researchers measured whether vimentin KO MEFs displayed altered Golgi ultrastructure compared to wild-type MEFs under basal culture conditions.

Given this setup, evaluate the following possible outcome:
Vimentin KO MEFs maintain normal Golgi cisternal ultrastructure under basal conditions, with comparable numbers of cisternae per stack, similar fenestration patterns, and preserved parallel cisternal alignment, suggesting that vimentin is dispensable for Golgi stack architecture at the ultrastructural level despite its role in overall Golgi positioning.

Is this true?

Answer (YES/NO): NO